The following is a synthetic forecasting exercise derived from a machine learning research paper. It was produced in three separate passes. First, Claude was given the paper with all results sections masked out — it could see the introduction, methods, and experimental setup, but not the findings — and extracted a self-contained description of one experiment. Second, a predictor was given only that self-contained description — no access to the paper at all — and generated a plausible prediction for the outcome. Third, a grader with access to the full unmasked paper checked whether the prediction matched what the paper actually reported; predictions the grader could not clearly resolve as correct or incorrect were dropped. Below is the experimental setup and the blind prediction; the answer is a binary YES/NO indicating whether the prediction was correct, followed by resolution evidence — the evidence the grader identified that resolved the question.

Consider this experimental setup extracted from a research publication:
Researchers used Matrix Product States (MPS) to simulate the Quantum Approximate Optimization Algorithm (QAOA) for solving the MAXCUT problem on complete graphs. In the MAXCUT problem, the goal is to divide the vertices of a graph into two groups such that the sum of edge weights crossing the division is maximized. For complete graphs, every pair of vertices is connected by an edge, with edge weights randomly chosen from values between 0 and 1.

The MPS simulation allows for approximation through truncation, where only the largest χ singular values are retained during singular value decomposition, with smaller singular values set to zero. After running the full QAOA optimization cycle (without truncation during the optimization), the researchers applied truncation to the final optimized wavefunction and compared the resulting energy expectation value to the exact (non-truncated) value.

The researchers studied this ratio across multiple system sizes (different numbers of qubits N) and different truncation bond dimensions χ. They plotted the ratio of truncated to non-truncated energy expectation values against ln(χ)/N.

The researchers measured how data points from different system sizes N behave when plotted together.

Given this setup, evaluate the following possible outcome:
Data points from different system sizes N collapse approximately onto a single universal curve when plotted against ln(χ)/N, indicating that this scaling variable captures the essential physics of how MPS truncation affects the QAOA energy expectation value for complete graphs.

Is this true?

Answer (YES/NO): YES